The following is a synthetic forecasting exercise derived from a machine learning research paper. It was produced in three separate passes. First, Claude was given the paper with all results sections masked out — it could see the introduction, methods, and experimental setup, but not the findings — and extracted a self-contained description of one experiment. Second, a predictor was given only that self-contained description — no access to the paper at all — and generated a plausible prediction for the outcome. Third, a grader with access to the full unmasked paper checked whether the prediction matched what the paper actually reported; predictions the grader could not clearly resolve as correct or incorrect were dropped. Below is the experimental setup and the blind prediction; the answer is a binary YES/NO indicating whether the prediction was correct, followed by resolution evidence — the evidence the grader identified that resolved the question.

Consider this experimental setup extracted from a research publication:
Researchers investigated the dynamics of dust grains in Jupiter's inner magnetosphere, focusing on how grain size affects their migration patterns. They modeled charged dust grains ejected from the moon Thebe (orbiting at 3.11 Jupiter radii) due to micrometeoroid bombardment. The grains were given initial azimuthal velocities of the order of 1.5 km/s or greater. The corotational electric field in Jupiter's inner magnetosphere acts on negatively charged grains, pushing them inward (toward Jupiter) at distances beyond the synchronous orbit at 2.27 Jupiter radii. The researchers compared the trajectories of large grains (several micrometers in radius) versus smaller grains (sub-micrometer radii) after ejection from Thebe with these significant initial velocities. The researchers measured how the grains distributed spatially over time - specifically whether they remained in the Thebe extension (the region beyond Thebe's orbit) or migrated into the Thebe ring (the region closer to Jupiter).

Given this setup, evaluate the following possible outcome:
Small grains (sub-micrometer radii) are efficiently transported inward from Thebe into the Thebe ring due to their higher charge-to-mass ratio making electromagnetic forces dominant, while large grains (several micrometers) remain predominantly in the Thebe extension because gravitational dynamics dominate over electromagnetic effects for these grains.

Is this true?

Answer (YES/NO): YES